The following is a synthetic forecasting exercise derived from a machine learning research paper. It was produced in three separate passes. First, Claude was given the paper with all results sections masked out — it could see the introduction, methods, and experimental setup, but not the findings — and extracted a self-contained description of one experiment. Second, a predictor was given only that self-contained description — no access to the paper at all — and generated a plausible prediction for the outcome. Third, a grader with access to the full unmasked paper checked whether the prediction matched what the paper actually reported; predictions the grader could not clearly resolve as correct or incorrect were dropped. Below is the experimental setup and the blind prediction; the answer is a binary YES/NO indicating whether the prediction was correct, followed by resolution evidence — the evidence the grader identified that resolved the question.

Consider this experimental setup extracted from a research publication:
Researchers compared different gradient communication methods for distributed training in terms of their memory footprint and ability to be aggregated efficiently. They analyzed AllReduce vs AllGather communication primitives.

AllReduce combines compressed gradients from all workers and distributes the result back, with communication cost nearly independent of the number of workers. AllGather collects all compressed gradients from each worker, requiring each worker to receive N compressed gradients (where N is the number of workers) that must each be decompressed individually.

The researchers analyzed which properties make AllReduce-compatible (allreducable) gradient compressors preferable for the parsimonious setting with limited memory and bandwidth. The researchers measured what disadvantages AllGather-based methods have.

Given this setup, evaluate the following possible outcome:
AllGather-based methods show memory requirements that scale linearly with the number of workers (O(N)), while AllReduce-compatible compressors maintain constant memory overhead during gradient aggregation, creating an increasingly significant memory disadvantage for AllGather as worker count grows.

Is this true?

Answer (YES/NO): YES